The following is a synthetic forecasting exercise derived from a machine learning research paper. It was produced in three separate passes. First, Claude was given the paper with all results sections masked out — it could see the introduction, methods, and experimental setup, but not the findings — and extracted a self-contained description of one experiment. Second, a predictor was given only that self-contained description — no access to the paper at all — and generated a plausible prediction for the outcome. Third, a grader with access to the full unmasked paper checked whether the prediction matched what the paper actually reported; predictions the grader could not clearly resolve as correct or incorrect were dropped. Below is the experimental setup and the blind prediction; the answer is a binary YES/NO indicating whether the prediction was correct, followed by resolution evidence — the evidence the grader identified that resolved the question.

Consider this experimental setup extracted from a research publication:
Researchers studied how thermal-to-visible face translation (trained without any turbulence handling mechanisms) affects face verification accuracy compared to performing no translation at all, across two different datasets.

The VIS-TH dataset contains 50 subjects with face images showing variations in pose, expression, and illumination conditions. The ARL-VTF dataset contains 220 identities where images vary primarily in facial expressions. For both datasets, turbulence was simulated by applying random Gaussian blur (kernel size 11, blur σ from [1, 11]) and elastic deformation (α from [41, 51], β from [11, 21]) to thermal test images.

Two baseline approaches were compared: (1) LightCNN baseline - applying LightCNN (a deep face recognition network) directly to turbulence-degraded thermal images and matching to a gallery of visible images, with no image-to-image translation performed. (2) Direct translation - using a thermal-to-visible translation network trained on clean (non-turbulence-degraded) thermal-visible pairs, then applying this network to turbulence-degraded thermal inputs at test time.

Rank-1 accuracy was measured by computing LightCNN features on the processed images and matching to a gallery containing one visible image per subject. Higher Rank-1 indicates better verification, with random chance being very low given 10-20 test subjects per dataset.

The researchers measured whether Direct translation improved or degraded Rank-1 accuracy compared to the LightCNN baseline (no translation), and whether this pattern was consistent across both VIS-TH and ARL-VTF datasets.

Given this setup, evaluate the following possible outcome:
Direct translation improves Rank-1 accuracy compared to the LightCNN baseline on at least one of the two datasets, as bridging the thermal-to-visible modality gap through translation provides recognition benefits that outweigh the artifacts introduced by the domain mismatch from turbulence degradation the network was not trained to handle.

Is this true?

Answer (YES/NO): YES